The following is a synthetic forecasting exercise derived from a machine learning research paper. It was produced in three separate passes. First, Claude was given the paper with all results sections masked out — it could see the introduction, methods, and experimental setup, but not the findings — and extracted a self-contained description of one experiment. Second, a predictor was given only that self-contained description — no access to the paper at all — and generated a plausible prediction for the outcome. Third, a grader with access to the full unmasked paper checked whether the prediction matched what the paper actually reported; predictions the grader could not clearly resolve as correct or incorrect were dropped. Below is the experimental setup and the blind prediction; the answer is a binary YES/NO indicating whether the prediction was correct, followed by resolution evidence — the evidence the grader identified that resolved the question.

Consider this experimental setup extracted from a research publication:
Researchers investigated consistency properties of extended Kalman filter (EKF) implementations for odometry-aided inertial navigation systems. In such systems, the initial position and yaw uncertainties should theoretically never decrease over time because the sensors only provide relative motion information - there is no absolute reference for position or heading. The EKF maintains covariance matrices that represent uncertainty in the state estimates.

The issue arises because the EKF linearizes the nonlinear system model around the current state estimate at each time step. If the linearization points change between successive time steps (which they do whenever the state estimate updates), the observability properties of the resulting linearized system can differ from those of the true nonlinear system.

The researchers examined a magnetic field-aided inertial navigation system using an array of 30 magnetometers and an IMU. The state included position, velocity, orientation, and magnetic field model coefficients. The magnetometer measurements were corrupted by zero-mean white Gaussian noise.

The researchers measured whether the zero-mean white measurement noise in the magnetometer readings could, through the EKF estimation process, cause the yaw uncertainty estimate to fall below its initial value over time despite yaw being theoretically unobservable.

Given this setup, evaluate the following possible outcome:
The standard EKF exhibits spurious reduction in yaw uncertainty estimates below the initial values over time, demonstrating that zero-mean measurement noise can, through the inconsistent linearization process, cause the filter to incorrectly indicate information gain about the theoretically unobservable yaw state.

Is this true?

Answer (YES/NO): YES